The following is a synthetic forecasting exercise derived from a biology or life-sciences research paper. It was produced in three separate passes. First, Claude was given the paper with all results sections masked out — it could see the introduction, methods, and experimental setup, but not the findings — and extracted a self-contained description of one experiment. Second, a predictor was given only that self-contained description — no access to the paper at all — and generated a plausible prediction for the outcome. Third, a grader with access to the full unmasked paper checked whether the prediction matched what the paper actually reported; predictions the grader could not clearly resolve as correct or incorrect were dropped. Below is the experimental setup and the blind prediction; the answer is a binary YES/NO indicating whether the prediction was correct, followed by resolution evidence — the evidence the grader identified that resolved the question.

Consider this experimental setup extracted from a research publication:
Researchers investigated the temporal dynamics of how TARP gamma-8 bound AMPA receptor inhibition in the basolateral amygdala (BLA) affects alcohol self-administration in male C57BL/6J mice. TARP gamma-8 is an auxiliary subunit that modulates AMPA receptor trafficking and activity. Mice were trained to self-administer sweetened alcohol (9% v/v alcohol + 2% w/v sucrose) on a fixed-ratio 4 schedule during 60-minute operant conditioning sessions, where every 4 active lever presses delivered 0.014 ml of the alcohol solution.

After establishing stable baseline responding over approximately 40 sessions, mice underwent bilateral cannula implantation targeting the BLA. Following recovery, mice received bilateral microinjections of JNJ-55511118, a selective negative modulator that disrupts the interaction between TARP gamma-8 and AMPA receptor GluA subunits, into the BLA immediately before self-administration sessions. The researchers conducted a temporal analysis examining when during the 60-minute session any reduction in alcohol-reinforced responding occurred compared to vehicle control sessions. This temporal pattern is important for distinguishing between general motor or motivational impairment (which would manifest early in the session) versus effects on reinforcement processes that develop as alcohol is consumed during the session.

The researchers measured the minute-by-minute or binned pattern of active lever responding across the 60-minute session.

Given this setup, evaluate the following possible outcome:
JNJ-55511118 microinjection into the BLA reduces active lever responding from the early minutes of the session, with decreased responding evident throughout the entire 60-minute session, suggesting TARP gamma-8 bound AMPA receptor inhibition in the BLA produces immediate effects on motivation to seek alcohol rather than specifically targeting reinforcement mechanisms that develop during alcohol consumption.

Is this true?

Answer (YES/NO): NO